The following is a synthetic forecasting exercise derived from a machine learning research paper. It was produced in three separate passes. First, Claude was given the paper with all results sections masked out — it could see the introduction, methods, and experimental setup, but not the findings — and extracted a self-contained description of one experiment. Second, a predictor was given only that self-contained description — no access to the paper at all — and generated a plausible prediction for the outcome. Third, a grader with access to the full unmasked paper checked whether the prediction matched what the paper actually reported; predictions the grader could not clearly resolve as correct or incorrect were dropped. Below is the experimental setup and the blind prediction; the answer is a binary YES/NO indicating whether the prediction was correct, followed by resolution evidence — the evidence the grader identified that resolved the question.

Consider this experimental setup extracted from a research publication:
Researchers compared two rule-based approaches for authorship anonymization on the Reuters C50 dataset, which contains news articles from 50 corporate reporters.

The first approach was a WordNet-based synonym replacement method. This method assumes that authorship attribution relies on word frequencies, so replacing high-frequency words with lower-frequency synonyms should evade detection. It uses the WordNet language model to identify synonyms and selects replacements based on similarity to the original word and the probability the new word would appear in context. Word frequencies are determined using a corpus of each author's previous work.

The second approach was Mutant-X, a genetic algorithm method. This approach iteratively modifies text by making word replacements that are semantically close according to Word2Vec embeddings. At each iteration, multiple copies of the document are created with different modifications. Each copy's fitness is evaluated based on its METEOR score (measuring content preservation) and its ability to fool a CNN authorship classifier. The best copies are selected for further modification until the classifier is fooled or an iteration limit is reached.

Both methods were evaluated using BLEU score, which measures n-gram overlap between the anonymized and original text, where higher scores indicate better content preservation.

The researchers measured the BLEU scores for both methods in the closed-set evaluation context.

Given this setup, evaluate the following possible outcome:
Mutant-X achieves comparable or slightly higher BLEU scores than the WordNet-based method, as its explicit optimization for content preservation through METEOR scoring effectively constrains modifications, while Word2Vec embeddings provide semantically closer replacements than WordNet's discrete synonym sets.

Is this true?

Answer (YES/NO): YES